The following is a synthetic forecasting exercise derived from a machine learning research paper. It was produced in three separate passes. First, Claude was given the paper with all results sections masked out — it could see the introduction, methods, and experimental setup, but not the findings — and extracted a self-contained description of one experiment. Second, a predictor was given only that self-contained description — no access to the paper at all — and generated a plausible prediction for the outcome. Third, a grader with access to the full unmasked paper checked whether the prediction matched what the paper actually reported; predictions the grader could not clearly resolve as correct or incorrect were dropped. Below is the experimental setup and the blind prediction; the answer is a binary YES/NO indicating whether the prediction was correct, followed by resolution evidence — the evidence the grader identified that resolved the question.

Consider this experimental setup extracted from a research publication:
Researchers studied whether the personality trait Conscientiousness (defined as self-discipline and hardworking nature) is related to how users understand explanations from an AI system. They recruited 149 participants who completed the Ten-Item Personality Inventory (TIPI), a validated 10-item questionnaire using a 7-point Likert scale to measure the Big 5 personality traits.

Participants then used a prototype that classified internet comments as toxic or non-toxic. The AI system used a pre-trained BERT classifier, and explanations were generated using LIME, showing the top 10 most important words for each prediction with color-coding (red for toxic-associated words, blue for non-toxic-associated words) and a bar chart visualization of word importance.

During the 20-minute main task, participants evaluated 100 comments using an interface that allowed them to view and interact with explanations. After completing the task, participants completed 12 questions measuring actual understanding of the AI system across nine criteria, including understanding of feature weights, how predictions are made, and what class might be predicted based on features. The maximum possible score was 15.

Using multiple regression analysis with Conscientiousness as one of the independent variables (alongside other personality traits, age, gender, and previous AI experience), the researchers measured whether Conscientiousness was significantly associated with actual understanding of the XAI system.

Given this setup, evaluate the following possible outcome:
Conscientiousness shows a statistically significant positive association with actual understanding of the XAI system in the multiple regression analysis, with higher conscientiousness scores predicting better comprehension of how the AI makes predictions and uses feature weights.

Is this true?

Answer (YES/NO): NO